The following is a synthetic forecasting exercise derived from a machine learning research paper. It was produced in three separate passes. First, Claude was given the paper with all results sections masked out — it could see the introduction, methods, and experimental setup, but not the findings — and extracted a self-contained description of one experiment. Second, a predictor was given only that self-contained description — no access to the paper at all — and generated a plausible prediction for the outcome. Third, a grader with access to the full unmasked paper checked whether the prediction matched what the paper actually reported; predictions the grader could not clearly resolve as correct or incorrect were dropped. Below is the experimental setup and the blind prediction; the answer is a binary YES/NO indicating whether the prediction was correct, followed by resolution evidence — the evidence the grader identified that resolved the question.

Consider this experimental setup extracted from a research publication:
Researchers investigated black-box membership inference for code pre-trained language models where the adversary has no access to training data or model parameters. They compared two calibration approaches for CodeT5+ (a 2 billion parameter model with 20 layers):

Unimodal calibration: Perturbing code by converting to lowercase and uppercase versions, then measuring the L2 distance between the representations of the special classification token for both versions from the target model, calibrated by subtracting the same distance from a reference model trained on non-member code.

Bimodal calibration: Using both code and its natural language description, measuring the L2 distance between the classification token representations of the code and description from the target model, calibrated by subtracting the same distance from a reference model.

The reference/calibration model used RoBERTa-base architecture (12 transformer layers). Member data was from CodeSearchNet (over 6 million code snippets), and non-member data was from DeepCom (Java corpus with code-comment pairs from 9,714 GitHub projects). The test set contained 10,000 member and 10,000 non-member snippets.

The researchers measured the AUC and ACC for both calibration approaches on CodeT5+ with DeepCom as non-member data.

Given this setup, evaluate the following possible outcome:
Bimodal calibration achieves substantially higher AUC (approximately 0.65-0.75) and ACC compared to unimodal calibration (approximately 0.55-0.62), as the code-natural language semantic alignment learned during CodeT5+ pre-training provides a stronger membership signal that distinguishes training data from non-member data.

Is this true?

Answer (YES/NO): NO